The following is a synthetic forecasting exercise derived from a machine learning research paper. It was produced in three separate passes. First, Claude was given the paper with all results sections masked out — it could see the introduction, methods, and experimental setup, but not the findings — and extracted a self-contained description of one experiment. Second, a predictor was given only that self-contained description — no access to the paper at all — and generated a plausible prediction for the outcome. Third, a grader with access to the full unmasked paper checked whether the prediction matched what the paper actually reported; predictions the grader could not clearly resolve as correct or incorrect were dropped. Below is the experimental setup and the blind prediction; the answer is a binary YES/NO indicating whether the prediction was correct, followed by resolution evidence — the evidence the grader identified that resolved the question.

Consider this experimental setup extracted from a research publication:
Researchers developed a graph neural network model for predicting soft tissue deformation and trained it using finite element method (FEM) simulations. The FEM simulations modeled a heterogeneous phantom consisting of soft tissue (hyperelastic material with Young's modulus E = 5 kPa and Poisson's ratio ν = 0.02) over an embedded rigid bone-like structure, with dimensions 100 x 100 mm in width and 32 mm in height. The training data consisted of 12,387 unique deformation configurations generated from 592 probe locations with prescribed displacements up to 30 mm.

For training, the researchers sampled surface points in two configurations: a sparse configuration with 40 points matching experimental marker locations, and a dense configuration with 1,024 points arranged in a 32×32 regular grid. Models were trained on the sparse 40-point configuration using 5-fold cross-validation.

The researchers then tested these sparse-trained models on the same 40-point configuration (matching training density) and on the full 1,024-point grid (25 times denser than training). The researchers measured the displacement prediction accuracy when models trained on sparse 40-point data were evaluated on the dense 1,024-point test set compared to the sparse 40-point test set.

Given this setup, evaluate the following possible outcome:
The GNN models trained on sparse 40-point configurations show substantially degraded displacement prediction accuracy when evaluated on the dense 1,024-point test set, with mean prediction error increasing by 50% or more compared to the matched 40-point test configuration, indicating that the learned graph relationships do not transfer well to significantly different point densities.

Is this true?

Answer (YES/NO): NO